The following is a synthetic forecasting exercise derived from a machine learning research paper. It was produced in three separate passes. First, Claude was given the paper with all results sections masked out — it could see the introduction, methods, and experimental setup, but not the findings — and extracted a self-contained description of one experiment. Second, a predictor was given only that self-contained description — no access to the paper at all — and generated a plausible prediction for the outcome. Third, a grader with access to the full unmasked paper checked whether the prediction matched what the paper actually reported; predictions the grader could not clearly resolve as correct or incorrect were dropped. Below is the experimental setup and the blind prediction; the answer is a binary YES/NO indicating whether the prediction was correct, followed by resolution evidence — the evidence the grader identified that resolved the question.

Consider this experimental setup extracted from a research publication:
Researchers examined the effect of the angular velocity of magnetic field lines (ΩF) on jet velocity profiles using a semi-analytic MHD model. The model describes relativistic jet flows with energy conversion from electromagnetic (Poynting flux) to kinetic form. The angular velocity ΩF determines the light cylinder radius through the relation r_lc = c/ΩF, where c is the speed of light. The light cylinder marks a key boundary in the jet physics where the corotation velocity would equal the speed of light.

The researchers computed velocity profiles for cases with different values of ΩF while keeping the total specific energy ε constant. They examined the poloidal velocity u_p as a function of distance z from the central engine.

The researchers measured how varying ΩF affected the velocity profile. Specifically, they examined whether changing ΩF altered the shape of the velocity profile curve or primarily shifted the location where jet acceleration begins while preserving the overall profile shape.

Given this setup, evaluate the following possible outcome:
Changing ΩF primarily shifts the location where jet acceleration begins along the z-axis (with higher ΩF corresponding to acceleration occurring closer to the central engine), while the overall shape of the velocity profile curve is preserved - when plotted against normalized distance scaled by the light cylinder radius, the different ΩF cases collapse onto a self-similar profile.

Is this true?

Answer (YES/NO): YES